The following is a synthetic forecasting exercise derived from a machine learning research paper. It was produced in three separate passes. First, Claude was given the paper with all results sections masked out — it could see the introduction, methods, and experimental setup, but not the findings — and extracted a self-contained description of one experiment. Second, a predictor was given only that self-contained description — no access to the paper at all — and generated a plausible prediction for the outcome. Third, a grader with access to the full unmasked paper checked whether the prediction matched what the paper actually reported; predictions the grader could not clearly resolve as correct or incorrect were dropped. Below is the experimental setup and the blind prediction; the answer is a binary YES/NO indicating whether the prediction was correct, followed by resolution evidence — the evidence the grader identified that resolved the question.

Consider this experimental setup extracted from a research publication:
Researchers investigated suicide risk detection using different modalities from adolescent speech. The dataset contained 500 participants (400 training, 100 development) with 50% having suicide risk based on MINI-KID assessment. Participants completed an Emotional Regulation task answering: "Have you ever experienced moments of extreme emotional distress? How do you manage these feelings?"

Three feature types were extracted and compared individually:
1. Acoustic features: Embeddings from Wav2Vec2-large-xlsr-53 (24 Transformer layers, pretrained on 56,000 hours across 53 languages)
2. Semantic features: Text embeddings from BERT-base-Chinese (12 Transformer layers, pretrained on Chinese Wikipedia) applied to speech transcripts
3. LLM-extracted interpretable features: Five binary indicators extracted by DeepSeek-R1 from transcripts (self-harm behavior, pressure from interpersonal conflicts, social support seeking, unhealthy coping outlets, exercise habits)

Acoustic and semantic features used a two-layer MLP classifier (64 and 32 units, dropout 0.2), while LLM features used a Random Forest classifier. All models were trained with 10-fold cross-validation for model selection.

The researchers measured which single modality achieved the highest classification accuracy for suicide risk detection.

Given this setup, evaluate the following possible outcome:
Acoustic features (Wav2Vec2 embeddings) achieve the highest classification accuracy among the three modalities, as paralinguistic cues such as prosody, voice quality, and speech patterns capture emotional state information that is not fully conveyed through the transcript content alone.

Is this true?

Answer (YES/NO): NO